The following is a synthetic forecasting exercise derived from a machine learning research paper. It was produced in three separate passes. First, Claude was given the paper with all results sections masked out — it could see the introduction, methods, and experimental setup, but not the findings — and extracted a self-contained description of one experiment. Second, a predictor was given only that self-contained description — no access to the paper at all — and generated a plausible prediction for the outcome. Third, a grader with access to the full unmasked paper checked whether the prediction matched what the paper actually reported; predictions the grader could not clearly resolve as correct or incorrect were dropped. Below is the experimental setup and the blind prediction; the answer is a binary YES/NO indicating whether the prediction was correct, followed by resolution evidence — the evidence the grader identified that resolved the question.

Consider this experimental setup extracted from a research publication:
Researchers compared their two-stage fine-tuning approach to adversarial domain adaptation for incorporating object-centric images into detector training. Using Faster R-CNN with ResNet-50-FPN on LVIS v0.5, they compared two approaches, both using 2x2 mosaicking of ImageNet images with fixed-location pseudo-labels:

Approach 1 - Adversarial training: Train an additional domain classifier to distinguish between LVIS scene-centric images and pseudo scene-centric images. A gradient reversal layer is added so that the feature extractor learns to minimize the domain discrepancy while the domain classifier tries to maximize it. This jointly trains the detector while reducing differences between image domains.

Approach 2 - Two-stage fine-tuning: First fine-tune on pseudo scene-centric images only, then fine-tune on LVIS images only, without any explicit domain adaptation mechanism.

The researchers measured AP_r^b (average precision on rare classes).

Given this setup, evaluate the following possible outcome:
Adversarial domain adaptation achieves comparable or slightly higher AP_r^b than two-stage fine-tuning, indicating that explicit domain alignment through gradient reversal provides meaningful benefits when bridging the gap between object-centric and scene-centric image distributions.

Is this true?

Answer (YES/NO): NO